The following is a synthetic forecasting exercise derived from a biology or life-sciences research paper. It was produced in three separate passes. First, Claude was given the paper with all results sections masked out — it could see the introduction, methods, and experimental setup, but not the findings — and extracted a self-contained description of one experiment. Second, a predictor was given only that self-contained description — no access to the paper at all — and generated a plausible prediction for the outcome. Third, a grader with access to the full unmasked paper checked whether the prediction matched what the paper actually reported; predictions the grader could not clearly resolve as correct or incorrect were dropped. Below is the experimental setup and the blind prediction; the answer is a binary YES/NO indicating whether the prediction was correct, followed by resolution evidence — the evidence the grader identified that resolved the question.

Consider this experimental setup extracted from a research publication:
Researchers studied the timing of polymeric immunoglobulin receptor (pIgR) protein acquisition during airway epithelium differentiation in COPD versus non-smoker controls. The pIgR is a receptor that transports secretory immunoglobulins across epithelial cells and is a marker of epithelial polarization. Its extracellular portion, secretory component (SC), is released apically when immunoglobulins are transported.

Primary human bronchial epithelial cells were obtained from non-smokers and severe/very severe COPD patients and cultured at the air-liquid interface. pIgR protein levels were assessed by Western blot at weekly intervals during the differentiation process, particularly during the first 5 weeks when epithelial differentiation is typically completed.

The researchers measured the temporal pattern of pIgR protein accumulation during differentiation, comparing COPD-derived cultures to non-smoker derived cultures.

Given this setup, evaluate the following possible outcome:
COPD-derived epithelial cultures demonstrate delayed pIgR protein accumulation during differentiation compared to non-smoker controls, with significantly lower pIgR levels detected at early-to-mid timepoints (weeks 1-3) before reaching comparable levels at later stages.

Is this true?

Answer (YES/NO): YES